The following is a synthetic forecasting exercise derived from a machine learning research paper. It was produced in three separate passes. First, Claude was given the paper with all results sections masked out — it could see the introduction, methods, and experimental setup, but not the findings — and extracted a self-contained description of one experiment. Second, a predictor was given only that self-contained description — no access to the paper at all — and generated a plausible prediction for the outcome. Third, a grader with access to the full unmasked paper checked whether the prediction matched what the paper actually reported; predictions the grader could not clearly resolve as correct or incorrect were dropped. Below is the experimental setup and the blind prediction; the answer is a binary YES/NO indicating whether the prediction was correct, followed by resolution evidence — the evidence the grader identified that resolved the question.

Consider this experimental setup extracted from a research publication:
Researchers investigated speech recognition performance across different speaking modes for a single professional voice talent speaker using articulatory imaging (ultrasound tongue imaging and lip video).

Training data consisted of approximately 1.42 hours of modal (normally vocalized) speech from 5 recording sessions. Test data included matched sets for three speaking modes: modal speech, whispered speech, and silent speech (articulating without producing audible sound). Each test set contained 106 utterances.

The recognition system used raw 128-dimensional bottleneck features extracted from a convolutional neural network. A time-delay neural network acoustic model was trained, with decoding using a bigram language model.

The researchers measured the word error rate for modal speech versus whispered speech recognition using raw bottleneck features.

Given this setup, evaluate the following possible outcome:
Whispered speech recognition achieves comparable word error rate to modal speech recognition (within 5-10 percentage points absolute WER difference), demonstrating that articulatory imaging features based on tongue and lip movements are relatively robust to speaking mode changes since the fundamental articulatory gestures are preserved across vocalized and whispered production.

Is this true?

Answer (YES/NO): NO